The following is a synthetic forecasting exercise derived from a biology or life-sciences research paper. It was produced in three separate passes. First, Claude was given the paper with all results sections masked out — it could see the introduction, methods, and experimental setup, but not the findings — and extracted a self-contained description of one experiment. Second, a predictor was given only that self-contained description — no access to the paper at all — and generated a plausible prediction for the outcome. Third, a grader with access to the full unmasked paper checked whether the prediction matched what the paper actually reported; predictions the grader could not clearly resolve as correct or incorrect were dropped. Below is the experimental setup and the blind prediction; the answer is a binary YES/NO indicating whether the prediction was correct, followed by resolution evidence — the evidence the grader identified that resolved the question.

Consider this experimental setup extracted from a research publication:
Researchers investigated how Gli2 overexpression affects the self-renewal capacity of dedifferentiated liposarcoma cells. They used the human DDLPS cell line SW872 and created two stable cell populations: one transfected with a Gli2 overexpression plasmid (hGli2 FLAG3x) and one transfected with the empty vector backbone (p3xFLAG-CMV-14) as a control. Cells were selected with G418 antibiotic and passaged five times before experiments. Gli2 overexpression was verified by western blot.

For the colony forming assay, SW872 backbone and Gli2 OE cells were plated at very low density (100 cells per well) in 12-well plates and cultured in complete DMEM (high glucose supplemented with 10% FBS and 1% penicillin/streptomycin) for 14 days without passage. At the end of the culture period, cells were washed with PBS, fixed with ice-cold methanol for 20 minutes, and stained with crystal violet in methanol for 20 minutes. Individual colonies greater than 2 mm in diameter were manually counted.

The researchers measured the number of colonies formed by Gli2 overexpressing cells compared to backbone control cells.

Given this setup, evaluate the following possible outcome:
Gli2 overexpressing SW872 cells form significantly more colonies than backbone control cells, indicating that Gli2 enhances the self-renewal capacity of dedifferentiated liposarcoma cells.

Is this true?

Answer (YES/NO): NO